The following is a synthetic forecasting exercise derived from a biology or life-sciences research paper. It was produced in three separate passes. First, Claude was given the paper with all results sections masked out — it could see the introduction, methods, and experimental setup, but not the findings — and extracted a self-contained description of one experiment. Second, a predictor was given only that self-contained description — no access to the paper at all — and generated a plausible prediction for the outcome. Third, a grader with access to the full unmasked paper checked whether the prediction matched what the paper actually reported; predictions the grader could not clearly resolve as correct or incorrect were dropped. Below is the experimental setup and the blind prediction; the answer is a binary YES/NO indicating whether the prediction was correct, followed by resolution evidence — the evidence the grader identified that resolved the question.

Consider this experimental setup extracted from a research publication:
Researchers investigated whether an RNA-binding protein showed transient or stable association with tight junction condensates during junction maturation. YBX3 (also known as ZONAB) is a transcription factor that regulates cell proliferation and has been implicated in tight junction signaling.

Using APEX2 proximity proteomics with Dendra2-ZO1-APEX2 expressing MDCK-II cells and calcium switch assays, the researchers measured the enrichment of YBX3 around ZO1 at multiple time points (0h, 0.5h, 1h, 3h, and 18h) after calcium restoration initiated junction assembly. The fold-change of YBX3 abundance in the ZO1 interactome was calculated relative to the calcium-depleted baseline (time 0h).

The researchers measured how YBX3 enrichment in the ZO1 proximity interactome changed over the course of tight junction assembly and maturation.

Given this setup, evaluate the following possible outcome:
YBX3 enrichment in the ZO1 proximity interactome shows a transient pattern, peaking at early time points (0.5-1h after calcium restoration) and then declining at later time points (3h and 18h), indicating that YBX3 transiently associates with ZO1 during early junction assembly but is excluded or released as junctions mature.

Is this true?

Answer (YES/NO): YES